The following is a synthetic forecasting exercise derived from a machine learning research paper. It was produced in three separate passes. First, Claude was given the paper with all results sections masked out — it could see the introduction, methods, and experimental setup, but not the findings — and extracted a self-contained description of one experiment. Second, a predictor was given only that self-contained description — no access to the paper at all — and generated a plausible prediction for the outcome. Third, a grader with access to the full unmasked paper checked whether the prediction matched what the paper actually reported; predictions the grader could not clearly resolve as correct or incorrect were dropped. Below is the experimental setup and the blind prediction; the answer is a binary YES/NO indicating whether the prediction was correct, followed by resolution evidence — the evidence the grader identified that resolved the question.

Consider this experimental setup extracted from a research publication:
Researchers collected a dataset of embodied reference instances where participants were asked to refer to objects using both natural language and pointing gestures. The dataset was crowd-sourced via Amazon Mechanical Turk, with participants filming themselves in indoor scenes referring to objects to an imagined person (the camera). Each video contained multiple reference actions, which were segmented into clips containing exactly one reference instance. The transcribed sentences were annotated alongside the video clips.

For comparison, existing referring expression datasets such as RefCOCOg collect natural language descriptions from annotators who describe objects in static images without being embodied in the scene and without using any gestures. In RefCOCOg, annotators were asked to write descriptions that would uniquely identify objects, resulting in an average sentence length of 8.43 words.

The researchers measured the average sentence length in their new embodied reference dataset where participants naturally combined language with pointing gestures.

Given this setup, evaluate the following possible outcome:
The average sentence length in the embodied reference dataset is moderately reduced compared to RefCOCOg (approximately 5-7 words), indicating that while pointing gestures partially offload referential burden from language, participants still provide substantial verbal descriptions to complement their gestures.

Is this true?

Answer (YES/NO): NO